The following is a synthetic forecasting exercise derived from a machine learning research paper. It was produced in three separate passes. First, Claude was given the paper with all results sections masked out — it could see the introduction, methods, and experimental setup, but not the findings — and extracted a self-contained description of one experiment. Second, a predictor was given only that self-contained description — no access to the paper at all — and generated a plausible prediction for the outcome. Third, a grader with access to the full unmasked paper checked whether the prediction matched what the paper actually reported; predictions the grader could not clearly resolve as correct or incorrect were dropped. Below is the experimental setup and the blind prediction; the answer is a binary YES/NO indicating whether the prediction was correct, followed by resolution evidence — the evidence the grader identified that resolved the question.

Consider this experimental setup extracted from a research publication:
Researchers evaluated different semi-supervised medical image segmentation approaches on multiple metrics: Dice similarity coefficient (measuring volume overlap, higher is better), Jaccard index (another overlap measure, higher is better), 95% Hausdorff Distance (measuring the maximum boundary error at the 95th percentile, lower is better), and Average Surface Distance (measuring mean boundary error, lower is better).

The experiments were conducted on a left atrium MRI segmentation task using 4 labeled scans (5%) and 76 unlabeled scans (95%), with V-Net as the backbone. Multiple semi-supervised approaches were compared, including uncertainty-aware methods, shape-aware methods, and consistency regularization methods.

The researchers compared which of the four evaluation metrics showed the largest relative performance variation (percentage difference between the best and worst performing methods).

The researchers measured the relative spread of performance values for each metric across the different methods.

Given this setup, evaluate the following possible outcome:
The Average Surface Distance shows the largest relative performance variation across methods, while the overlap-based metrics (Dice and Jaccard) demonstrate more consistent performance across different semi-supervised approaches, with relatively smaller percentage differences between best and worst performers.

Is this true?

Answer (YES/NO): NO